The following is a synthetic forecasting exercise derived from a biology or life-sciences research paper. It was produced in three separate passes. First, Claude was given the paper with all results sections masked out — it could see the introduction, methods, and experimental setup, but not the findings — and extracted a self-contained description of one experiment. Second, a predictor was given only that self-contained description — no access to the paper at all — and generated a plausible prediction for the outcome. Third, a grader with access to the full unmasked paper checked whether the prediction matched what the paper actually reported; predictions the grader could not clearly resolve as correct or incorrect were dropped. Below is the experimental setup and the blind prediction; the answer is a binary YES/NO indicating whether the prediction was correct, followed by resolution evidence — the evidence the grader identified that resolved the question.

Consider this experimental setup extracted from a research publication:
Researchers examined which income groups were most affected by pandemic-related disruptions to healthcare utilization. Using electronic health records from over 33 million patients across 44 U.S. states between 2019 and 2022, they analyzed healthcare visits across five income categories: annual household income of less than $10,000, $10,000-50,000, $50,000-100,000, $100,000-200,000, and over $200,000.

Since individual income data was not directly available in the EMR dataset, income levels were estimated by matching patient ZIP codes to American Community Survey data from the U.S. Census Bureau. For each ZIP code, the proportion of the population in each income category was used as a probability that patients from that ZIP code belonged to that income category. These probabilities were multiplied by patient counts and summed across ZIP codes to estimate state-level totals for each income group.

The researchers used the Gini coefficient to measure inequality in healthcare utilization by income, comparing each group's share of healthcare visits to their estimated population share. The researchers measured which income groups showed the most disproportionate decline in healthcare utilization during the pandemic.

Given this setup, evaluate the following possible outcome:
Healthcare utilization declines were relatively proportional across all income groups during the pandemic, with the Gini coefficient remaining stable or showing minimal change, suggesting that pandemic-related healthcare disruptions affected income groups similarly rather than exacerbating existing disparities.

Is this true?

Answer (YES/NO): NO